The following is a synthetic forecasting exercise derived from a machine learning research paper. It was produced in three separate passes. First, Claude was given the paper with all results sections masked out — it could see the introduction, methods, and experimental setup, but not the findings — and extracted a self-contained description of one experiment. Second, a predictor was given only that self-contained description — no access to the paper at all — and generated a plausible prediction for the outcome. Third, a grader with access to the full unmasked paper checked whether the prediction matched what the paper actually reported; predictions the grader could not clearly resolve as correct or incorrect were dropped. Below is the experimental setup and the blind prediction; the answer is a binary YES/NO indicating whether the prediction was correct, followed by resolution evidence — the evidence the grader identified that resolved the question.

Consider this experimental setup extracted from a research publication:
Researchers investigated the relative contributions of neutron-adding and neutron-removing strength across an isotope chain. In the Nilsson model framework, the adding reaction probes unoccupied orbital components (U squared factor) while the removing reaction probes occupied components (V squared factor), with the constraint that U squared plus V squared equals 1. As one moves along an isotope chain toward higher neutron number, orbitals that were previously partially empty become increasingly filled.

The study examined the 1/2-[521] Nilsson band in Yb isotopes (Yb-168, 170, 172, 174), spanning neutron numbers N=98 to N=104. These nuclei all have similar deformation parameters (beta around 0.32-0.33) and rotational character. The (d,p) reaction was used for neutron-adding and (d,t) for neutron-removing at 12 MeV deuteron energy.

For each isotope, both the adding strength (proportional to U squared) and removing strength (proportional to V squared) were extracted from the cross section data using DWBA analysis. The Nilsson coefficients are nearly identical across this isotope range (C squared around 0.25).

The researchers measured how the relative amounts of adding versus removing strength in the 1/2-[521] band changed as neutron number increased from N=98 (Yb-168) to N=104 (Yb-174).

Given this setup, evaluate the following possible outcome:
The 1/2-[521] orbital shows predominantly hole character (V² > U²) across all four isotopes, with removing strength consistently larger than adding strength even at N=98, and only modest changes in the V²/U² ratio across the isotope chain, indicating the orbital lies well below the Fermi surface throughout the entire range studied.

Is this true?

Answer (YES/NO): NO